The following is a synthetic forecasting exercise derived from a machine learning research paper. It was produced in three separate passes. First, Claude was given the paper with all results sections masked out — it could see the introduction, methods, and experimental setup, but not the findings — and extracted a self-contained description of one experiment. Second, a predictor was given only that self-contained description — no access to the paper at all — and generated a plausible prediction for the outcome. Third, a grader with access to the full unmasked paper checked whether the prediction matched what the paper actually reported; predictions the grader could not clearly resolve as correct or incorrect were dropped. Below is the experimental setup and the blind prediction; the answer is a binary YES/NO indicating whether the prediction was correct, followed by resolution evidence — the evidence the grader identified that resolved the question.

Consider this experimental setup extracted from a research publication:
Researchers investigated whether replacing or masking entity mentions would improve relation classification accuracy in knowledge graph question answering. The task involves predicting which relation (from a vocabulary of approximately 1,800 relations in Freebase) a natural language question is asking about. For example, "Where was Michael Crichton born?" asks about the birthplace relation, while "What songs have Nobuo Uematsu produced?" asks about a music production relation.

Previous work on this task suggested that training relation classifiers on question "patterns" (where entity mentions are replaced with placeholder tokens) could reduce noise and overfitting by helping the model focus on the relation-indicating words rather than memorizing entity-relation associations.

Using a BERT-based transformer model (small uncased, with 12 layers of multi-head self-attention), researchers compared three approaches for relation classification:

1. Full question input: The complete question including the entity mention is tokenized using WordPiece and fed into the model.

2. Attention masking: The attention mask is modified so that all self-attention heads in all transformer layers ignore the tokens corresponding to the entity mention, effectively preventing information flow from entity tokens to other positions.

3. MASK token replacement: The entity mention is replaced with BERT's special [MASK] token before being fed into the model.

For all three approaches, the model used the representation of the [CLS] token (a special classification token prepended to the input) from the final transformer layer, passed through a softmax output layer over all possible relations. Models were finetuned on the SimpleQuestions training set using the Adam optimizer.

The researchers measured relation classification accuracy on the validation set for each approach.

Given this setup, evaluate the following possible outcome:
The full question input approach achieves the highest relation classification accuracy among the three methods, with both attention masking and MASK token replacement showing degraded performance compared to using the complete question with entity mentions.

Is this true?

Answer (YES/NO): NO